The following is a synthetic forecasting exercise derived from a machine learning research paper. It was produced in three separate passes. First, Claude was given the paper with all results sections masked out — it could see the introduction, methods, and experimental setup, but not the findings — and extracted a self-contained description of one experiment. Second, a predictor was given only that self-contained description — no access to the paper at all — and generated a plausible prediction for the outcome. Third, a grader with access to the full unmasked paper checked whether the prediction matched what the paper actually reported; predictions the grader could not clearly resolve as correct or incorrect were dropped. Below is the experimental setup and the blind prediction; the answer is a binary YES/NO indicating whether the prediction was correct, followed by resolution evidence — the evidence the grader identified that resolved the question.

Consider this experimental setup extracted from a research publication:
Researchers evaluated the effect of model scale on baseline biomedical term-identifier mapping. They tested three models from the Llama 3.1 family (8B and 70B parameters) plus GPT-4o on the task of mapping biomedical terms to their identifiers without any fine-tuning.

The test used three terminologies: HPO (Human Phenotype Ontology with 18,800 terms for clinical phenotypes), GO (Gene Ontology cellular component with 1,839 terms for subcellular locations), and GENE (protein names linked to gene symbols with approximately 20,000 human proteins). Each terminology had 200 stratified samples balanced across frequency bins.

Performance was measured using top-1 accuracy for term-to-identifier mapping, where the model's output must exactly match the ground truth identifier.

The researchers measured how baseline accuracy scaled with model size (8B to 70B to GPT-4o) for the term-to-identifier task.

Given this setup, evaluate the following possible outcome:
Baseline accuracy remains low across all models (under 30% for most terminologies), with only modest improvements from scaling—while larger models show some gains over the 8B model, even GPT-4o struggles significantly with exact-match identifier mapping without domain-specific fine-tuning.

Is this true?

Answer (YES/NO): NO